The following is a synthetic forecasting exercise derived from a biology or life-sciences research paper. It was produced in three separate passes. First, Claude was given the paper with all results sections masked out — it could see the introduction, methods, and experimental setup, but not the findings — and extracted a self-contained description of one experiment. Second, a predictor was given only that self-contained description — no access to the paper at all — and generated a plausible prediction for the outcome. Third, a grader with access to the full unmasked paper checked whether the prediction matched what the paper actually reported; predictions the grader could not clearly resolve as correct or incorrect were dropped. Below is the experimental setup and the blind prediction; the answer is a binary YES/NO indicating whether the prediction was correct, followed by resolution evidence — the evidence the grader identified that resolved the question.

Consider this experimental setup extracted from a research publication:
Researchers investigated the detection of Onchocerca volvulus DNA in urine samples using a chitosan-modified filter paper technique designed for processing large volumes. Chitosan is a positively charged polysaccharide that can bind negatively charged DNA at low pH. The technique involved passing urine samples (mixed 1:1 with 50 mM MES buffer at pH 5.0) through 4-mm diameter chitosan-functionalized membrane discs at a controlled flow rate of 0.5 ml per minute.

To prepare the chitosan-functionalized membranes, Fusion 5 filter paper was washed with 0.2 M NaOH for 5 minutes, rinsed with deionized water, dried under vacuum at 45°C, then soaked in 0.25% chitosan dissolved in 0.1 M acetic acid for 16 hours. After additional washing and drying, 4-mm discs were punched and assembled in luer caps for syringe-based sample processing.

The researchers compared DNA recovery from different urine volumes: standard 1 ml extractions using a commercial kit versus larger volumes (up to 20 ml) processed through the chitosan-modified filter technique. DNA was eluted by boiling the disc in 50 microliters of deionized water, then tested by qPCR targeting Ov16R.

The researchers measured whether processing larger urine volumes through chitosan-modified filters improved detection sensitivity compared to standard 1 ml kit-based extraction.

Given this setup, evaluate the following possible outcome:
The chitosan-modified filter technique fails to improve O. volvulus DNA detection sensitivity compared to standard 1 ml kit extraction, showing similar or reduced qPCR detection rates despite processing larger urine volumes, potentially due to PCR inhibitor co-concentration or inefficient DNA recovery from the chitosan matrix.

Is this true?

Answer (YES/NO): NO